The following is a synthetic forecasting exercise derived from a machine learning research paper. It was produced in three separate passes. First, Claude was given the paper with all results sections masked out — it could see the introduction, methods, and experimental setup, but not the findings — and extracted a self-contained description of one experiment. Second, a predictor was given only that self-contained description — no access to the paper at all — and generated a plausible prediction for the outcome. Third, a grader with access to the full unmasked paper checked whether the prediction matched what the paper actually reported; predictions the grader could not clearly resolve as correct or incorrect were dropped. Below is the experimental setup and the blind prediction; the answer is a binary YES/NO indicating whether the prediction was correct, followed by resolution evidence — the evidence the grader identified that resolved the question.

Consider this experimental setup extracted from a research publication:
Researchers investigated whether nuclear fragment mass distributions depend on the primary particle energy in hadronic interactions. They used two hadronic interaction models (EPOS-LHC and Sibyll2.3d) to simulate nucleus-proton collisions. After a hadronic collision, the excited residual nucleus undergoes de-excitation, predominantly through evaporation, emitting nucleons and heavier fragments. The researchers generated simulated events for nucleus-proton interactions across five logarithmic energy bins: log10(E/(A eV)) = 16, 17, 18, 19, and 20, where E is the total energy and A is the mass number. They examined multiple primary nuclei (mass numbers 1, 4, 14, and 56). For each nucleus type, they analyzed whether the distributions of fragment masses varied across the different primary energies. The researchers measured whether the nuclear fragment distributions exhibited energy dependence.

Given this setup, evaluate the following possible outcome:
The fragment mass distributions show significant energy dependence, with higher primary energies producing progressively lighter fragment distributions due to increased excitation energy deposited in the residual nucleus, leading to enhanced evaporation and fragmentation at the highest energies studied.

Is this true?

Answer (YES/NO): NO